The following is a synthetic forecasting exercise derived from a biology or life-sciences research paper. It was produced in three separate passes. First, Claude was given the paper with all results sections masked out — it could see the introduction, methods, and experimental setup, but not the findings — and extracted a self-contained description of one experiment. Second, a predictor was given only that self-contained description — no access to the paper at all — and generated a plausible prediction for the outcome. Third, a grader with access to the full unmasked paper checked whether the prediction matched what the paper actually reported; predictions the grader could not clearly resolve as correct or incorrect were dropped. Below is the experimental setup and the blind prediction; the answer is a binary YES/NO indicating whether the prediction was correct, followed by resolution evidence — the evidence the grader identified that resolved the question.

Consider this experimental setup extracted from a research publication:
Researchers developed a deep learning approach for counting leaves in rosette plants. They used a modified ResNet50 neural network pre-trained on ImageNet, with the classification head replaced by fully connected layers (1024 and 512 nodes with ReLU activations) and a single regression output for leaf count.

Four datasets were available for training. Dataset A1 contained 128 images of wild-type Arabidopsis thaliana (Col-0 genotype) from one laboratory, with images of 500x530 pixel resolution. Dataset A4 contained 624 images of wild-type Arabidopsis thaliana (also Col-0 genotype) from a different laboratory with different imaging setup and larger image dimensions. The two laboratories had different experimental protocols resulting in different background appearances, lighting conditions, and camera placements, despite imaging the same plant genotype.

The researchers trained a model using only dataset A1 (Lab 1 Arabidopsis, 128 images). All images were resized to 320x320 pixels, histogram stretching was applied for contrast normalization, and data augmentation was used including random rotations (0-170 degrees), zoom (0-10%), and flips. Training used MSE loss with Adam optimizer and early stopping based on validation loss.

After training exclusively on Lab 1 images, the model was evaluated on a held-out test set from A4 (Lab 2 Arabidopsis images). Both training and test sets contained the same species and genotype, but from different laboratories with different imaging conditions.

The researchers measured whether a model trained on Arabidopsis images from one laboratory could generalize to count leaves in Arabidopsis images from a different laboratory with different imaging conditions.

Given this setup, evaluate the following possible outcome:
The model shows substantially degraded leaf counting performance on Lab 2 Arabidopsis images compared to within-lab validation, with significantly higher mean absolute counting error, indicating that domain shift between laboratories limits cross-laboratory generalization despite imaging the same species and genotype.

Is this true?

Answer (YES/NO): YES